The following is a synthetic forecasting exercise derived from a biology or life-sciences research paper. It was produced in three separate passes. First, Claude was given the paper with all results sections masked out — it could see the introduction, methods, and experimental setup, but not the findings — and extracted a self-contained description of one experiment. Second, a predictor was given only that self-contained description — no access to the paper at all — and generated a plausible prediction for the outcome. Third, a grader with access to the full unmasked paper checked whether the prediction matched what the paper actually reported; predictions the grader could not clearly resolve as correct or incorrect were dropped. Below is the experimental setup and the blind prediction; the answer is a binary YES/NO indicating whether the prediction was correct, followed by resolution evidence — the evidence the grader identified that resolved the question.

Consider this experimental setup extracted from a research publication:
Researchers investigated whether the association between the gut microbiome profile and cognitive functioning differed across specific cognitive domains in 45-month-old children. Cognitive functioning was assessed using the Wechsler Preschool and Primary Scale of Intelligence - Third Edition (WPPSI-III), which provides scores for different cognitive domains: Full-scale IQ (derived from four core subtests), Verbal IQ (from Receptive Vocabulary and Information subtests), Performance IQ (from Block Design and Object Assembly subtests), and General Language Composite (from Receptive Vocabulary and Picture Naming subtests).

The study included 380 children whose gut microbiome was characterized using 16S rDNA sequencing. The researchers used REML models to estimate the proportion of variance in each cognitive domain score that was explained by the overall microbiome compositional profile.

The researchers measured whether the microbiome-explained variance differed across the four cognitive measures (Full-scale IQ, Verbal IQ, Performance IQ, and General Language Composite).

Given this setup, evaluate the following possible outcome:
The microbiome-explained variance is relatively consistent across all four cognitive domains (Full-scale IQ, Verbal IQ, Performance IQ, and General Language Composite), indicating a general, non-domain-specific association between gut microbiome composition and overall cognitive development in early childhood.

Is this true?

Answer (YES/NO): NO